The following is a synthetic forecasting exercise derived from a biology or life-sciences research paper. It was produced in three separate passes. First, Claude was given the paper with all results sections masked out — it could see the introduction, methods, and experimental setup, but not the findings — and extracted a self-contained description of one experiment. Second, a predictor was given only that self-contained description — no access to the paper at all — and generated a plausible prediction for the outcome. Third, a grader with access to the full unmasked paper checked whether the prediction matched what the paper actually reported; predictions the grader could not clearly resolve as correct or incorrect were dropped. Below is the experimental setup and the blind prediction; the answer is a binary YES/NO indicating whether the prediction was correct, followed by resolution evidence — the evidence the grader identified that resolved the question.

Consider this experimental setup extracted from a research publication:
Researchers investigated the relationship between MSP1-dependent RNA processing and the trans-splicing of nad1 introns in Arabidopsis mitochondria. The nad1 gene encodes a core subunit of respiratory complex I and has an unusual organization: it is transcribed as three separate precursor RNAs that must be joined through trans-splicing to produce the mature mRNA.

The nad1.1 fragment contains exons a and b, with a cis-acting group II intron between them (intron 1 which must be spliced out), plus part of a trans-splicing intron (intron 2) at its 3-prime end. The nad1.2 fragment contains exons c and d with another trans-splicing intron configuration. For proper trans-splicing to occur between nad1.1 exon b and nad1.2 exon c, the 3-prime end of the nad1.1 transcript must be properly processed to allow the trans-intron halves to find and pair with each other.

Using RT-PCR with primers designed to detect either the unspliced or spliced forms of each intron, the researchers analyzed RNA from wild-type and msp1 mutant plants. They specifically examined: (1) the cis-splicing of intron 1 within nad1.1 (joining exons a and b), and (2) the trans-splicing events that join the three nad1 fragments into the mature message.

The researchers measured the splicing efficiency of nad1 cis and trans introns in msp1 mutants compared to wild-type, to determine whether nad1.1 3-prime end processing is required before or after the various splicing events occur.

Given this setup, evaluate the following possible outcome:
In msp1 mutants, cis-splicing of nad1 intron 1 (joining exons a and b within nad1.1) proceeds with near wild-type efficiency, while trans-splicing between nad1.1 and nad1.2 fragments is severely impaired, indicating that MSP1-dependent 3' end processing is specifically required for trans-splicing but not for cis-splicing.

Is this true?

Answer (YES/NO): NO